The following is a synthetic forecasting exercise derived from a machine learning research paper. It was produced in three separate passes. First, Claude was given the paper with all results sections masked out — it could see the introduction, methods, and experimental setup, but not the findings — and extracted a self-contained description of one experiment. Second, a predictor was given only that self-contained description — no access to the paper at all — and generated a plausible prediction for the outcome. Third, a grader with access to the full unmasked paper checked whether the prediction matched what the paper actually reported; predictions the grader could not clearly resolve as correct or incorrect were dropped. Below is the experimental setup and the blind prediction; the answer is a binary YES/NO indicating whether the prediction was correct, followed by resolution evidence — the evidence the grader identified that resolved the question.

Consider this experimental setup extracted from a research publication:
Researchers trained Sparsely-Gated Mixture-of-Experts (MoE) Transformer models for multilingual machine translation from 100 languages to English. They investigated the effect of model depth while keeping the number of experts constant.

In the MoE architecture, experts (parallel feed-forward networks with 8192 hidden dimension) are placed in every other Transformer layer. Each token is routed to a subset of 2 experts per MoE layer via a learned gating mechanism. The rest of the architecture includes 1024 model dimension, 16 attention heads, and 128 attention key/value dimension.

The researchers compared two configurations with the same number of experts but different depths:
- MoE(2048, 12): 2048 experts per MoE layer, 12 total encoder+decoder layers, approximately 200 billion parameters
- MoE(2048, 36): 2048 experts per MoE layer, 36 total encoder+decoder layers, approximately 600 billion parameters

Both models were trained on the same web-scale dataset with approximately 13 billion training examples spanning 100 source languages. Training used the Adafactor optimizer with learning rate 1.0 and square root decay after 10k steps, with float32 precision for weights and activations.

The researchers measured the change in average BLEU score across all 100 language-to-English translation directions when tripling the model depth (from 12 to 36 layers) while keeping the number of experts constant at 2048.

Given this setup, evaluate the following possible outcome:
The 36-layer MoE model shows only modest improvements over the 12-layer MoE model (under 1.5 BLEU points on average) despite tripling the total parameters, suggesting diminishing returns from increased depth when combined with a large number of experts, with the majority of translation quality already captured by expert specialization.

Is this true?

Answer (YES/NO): NO